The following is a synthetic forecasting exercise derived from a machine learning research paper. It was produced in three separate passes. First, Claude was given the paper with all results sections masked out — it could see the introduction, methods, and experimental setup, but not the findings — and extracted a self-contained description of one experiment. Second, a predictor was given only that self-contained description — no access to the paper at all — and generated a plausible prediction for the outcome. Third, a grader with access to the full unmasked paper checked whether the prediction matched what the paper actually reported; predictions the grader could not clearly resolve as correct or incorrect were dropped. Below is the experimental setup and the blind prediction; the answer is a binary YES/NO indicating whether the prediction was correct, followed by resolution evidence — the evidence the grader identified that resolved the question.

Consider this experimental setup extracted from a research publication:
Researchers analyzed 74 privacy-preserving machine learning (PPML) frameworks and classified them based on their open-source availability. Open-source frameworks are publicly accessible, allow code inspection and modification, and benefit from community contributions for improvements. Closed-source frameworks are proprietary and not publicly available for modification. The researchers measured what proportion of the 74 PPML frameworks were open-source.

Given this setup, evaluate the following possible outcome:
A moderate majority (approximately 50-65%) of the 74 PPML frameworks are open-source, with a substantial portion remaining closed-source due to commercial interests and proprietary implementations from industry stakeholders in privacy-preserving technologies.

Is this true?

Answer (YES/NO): NO